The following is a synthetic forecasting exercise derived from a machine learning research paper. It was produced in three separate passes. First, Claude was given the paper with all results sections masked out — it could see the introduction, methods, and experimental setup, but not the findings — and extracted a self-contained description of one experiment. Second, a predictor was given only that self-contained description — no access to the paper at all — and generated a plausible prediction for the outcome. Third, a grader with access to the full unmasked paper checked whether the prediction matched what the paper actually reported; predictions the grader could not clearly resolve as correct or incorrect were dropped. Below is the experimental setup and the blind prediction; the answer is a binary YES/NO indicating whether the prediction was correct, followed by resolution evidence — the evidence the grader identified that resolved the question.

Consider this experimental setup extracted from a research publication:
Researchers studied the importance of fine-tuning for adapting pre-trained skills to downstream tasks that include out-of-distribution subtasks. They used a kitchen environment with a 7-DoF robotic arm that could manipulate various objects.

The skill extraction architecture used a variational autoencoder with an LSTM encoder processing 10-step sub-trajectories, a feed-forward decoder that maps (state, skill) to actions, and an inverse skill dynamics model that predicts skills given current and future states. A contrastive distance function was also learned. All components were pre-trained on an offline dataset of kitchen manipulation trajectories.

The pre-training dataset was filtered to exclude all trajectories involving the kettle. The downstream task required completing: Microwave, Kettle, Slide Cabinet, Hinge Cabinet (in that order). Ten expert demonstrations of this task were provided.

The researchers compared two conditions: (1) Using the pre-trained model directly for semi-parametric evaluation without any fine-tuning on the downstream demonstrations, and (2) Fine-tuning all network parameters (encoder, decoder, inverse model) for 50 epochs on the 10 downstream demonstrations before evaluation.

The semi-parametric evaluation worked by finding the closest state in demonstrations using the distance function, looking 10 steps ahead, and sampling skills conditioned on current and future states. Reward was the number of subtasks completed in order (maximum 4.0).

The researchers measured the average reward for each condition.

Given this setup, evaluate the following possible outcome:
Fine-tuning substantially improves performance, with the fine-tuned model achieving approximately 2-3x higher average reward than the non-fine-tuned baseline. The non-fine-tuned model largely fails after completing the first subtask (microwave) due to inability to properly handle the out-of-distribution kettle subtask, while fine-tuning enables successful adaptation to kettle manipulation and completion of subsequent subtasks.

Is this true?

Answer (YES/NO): NO